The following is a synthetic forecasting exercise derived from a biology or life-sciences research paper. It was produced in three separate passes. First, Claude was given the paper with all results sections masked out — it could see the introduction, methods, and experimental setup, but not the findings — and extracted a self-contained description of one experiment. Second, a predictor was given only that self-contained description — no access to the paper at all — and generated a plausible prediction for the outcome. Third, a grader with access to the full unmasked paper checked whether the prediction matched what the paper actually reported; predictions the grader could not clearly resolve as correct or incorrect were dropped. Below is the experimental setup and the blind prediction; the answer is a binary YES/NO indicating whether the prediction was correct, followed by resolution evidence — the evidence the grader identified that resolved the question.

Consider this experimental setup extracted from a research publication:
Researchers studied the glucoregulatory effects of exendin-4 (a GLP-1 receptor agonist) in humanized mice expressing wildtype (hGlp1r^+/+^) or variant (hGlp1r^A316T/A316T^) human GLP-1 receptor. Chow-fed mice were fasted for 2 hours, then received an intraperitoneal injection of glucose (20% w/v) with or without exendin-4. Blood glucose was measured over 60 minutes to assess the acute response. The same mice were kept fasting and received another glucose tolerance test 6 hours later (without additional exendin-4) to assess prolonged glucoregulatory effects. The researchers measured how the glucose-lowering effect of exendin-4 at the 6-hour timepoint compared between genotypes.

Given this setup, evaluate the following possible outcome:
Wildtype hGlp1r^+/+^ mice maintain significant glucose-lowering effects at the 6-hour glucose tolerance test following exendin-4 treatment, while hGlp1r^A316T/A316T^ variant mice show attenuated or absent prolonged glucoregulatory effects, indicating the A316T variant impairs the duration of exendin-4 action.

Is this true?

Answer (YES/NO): YES